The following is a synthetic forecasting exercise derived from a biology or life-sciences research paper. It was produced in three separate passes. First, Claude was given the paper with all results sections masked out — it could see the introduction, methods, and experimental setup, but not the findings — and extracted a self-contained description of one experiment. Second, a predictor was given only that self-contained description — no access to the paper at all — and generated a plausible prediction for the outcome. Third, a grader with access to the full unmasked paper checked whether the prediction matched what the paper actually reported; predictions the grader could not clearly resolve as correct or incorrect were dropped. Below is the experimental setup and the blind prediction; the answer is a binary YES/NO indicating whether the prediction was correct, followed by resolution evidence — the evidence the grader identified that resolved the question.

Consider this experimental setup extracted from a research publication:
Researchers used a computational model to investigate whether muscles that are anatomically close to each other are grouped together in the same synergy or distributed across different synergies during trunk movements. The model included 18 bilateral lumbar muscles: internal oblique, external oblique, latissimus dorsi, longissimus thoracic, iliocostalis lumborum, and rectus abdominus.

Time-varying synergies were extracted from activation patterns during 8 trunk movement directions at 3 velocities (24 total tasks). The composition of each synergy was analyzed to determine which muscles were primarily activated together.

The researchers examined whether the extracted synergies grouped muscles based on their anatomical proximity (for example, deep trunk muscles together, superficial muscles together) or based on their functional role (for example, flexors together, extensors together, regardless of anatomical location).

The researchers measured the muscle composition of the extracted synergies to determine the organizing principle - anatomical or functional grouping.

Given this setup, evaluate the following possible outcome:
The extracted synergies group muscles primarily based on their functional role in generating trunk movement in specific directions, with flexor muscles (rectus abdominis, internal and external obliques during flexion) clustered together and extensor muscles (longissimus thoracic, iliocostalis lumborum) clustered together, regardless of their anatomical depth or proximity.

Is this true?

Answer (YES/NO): NO